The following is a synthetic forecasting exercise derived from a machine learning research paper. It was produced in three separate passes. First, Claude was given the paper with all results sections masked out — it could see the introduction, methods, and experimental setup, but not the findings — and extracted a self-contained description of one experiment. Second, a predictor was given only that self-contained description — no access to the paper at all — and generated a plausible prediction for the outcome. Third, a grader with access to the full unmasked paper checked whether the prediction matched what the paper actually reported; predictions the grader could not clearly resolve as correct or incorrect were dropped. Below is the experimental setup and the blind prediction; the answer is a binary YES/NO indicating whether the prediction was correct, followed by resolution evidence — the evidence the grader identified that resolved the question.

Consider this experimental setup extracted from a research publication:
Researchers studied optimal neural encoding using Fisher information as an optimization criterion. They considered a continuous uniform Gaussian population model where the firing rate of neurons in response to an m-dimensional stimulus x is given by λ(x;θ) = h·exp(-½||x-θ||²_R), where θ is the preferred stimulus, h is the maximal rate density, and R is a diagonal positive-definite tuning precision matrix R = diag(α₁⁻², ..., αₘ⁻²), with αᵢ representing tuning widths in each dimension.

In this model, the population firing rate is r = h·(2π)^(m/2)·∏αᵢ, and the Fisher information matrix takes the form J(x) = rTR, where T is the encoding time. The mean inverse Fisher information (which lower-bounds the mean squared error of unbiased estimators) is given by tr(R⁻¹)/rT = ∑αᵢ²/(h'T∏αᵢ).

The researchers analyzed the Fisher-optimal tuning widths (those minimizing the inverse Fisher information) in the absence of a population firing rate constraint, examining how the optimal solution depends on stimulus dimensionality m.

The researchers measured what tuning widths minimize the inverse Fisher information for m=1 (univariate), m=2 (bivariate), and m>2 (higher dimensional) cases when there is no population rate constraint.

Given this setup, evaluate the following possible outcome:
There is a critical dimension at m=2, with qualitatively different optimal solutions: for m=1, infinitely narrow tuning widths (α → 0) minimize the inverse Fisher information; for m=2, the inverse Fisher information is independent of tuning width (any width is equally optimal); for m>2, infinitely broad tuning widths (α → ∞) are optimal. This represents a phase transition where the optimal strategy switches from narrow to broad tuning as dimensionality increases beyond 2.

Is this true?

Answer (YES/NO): YES